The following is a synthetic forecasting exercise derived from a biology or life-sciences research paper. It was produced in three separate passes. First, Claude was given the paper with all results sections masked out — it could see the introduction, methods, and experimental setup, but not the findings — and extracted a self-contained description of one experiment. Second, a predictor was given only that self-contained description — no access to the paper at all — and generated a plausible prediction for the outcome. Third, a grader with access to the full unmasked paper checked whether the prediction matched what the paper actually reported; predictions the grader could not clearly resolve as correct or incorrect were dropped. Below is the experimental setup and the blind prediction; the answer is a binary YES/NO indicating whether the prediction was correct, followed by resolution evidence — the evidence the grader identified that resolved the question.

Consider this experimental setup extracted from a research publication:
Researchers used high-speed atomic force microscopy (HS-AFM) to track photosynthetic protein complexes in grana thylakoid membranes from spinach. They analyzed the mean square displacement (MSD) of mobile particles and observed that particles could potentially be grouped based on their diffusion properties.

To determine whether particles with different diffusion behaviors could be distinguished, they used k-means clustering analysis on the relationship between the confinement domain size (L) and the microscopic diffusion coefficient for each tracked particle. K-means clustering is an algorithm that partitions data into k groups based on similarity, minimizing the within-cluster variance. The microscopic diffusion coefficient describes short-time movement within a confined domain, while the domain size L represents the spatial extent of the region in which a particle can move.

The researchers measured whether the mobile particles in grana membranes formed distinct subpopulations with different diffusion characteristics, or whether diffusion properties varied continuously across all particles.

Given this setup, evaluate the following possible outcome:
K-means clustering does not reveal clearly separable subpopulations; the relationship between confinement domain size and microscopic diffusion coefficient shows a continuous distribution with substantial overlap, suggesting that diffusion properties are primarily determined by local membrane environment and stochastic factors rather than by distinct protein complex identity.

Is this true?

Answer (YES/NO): NO